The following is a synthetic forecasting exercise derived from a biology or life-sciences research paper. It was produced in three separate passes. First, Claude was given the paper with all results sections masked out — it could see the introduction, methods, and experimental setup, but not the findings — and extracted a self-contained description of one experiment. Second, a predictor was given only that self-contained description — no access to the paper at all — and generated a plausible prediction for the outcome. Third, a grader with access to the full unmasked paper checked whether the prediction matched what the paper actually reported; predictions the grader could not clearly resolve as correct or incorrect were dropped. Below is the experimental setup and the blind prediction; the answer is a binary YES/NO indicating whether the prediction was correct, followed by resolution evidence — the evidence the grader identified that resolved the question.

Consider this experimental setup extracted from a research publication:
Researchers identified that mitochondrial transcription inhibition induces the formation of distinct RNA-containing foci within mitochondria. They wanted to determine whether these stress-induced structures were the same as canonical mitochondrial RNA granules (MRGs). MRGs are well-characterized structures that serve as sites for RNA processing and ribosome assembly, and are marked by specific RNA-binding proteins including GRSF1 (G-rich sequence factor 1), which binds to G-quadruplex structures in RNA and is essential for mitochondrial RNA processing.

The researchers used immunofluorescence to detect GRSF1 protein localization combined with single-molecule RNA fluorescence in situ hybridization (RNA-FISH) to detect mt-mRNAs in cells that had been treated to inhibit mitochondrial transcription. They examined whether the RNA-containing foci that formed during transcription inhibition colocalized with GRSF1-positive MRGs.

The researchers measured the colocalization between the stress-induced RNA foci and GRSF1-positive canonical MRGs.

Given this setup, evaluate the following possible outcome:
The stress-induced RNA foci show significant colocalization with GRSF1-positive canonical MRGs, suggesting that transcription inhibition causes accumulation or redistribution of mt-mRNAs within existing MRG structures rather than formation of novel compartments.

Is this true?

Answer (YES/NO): NO